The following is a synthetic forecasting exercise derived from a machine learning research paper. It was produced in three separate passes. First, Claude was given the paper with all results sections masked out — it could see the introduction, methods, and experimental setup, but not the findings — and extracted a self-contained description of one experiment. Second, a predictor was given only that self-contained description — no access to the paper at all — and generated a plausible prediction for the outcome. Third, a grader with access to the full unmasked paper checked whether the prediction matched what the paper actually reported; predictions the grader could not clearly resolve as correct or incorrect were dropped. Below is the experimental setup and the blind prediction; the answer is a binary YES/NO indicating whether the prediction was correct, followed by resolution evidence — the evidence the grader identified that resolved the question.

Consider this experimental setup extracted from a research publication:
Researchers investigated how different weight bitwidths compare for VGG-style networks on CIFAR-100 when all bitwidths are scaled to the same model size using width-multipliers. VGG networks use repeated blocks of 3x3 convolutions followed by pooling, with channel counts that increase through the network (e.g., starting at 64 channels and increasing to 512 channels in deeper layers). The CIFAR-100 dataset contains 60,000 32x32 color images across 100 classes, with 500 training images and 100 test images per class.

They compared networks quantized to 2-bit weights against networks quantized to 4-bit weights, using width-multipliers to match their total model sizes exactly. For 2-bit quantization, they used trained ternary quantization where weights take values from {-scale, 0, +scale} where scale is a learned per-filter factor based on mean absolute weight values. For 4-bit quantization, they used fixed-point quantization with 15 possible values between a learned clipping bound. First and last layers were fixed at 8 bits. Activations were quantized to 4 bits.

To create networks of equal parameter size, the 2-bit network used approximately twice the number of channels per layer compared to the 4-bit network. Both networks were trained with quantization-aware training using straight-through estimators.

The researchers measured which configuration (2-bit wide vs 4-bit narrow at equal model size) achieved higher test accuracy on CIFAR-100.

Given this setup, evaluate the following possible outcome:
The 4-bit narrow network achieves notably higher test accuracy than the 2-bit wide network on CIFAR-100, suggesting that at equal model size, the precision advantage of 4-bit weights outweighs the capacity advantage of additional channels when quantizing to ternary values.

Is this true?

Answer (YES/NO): NO